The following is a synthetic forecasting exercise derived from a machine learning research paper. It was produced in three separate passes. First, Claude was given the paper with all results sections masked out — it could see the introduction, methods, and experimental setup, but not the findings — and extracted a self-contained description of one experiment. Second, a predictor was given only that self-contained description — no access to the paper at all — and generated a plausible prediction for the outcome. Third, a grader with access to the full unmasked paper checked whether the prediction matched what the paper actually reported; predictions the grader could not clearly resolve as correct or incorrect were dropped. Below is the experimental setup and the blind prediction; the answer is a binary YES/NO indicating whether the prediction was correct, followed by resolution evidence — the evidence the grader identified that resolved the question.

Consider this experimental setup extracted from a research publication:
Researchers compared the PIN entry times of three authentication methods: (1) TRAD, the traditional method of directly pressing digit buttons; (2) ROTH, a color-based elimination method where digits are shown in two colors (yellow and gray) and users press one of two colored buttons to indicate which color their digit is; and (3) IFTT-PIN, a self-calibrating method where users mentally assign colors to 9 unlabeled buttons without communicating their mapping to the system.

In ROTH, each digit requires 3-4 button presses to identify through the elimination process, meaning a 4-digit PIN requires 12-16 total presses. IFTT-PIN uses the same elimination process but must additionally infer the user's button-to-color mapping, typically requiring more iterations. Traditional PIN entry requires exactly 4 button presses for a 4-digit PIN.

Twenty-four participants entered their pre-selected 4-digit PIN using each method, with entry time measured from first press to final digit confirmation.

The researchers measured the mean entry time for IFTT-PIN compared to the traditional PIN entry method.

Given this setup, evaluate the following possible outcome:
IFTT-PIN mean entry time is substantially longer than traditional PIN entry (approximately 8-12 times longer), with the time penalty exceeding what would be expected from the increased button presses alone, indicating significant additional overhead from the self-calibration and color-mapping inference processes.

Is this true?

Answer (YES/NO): NO